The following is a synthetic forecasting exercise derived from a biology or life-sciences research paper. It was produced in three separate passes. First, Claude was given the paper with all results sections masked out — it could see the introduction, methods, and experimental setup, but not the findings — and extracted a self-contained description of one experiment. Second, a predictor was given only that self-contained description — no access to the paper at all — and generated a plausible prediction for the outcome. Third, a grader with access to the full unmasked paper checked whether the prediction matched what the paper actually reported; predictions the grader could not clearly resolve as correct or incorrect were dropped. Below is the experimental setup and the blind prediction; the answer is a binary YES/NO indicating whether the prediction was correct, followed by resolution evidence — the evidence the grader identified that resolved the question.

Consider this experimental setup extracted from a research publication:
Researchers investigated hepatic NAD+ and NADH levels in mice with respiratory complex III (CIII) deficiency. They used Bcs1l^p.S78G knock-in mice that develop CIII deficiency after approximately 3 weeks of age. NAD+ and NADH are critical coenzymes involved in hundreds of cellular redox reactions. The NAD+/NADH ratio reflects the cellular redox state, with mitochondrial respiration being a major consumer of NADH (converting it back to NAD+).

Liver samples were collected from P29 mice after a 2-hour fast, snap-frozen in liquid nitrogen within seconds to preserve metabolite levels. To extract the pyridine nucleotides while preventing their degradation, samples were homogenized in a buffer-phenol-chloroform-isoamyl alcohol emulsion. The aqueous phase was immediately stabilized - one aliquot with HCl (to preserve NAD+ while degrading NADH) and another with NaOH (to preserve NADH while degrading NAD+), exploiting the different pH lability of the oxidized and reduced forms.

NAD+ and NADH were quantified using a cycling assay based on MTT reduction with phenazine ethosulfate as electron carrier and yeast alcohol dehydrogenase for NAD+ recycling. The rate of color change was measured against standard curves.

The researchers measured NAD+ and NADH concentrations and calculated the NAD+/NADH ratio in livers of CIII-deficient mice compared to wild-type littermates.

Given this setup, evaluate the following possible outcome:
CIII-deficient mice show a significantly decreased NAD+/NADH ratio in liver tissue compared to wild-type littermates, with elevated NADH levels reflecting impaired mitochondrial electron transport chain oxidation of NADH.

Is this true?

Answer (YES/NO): NO